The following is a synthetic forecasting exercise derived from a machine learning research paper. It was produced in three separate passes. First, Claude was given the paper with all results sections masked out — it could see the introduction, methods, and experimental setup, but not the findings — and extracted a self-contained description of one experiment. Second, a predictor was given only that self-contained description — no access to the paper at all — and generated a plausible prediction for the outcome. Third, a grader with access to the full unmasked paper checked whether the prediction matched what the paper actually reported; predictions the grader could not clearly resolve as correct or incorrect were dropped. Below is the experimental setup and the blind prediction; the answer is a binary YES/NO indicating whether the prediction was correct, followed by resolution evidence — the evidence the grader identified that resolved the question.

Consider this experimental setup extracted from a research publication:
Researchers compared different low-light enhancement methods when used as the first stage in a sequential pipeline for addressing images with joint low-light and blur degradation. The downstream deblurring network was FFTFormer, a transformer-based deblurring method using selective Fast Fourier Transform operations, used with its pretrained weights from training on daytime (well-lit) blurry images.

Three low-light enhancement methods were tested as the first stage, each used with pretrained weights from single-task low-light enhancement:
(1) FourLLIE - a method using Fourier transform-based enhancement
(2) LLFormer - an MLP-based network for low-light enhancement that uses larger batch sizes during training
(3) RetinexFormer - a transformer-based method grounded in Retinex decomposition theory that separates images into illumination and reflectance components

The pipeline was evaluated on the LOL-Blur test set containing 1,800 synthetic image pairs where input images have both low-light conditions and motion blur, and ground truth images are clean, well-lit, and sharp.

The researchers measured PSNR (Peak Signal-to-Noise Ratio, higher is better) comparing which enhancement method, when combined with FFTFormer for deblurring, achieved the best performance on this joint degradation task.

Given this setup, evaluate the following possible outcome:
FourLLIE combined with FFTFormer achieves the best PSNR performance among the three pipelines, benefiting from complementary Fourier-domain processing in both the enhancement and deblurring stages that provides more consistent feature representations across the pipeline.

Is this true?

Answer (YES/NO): NO